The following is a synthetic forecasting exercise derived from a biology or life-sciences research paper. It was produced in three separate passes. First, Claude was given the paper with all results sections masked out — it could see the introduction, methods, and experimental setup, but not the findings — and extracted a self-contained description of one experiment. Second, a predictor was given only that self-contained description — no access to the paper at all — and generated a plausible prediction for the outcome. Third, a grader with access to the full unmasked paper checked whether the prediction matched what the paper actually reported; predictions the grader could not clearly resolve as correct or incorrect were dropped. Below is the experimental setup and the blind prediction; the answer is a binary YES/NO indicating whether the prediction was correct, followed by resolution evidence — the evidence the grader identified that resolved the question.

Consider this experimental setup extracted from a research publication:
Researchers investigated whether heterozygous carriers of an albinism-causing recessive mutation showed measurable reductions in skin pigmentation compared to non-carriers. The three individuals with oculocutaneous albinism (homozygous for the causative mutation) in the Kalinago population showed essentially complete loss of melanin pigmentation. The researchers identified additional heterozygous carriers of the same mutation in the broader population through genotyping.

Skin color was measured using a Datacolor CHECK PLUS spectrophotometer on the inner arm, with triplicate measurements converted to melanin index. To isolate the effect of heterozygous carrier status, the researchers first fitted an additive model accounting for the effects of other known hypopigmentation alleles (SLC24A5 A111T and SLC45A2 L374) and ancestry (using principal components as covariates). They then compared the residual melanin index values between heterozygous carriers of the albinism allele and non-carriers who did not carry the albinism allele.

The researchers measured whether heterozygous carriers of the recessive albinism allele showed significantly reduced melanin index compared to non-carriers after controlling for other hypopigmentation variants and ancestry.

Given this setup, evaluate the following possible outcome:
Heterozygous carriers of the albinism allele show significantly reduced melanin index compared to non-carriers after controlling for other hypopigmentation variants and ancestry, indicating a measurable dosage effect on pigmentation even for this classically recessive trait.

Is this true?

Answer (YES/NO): YES